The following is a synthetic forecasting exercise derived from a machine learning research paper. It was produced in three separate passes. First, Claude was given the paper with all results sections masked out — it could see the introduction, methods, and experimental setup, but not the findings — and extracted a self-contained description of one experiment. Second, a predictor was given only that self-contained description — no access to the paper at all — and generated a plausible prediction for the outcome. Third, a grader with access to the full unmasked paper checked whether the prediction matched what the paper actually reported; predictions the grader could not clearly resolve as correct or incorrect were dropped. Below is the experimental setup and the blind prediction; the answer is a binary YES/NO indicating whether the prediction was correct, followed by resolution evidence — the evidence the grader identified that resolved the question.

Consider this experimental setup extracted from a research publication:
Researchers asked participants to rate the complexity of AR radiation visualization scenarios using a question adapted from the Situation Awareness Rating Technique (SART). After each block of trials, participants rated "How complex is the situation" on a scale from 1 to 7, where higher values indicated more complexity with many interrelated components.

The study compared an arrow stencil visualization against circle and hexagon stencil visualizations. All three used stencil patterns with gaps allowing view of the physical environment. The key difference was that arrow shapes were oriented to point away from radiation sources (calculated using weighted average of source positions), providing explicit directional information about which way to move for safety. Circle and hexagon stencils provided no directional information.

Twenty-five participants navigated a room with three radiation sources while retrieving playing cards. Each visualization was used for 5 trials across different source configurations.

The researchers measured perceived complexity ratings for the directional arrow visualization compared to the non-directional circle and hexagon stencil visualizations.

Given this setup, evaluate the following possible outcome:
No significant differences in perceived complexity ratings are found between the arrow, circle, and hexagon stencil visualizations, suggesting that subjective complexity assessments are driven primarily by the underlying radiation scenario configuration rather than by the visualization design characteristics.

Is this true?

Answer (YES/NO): YES